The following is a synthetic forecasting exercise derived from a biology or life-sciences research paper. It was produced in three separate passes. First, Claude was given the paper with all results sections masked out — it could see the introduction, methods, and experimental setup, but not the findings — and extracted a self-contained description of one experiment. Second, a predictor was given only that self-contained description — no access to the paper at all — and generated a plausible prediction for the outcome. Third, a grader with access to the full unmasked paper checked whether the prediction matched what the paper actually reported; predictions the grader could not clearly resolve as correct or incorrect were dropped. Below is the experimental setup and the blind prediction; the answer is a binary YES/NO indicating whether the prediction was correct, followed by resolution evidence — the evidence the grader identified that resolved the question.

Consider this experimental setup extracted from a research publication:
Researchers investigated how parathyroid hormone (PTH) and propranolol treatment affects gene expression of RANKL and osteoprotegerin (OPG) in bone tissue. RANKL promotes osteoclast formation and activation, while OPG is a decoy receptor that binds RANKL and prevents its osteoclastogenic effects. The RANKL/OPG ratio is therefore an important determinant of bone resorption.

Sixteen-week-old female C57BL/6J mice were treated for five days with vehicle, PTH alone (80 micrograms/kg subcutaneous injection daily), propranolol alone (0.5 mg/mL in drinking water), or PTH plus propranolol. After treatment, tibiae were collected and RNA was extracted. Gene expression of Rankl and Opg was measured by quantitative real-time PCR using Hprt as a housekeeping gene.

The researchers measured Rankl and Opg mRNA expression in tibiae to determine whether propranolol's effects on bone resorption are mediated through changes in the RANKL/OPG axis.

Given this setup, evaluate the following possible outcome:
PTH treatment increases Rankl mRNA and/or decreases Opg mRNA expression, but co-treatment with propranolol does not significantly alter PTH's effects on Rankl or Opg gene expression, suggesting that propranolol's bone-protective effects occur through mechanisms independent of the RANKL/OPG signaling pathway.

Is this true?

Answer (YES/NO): YES